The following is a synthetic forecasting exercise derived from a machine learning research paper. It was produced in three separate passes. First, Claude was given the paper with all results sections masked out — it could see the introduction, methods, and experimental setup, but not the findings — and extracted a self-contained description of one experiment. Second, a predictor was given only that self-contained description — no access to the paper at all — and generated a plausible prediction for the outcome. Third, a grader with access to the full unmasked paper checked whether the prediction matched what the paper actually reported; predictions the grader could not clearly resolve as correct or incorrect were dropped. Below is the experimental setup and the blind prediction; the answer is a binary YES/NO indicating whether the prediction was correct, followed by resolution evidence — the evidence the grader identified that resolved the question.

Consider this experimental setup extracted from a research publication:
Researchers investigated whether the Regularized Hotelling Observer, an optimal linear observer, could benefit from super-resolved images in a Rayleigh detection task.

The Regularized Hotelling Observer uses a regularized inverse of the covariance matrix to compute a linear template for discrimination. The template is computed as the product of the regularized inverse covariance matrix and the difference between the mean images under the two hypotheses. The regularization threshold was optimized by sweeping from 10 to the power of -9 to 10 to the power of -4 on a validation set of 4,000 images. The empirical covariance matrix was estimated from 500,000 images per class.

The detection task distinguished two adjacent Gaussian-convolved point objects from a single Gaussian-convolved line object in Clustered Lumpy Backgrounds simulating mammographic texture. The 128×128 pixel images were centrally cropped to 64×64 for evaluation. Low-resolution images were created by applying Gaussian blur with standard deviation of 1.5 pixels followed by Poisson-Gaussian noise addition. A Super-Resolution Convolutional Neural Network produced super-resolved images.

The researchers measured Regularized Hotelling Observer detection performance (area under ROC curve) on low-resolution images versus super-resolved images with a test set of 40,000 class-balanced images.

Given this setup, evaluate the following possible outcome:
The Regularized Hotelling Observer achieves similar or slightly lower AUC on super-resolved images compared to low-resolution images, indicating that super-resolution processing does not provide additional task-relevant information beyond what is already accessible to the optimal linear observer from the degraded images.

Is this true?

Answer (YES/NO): YES